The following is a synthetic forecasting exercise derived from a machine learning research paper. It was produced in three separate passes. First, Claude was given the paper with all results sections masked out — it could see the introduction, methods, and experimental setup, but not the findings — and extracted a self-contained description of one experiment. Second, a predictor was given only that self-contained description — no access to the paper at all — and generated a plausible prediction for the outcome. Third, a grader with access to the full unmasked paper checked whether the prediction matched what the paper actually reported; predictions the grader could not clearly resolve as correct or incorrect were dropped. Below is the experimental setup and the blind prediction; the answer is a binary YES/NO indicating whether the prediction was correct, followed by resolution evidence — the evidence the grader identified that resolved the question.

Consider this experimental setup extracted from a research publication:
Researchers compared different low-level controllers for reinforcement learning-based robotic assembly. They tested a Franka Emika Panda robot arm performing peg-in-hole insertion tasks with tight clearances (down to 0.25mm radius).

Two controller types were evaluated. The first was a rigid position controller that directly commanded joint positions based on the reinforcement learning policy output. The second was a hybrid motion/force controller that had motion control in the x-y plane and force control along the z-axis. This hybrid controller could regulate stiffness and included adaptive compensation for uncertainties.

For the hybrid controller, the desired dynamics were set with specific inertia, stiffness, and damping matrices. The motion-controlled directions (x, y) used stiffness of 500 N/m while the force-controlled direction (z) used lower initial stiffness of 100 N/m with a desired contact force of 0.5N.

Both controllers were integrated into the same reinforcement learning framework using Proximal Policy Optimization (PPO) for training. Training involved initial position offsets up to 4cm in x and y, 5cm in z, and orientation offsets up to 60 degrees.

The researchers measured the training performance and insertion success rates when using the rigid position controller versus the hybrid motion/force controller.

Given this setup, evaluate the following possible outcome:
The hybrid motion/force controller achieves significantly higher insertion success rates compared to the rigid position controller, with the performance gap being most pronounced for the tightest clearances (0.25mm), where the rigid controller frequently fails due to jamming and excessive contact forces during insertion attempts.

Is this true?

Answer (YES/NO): NO